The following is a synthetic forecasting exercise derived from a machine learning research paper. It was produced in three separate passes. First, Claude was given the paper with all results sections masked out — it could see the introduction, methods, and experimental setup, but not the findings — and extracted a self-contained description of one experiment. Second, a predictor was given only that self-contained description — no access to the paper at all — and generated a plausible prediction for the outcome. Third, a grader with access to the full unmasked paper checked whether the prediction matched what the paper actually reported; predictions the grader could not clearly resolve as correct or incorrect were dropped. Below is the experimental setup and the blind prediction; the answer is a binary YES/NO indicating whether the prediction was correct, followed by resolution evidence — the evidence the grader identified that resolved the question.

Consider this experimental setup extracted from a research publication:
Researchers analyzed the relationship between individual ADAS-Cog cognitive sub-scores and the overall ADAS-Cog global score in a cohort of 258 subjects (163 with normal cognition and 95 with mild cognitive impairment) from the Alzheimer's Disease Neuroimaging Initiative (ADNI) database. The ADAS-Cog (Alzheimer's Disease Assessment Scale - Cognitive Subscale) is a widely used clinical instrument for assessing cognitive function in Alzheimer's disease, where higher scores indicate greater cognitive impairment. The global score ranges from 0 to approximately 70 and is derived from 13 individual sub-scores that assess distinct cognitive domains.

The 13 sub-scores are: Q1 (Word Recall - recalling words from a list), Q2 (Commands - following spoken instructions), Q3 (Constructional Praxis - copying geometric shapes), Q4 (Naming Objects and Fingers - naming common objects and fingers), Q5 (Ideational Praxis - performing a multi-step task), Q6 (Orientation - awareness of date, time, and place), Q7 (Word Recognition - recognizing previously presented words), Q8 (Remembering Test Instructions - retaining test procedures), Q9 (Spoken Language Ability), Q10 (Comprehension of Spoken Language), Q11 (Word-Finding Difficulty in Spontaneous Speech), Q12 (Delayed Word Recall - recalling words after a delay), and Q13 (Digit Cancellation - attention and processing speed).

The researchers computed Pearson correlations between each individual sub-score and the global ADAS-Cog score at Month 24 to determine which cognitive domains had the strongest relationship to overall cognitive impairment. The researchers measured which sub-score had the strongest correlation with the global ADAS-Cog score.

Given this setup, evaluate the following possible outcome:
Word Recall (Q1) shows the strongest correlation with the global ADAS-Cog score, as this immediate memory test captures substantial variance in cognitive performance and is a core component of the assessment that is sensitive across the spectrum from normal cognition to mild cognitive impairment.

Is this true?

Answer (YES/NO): NO